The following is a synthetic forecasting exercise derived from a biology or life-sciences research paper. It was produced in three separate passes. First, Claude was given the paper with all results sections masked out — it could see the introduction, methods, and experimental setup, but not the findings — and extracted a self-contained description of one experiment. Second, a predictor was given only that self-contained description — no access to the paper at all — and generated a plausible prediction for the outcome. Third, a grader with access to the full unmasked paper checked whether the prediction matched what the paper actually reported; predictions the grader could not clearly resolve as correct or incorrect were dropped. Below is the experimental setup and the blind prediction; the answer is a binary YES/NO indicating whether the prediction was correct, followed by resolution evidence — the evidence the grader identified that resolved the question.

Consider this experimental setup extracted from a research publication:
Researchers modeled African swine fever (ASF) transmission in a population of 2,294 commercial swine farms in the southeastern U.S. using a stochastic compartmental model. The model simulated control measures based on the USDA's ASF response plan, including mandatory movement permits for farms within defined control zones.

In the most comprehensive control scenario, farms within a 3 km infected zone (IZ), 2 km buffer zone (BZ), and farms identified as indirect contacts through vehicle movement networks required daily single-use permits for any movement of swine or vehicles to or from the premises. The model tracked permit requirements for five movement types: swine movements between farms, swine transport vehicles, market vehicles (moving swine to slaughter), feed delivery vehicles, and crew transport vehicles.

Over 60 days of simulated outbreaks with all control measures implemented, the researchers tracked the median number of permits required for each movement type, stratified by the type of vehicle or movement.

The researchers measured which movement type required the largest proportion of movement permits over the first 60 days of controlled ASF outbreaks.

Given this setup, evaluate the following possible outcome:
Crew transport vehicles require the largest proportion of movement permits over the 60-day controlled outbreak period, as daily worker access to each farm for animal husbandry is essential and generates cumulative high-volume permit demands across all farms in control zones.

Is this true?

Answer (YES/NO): NO